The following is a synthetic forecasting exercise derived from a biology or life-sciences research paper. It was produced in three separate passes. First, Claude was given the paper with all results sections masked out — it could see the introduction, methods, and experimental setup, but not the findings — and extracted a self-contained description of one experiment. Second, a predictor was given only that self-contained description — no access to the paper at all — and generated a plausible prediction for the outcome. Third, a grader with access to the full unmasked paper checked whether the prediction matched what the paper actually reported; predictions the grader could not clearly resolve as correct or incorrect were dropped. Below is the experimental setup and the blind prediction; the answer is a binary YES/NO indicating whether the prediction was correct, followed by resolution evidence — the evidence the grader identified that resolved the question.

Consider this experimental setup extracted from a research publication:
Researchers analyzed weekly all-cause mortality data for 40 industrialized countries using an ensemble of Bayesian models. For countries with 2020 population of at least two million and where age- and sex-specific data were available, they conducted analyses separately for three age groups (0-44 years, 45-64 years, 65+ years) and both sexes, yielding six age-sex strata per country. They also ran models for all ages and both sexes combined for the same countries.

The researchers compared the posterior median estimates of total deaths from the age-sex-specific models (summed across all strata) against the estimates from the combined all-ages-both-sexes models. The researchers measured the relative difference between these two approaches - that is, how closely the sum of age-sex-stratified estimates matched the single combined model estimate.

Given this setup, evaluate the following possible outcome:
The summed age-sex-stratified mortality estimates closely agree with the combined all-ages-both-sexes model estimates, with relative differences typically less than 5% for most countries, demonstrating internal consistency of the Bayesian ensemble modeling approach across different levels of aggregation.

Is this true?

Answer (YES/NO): YES